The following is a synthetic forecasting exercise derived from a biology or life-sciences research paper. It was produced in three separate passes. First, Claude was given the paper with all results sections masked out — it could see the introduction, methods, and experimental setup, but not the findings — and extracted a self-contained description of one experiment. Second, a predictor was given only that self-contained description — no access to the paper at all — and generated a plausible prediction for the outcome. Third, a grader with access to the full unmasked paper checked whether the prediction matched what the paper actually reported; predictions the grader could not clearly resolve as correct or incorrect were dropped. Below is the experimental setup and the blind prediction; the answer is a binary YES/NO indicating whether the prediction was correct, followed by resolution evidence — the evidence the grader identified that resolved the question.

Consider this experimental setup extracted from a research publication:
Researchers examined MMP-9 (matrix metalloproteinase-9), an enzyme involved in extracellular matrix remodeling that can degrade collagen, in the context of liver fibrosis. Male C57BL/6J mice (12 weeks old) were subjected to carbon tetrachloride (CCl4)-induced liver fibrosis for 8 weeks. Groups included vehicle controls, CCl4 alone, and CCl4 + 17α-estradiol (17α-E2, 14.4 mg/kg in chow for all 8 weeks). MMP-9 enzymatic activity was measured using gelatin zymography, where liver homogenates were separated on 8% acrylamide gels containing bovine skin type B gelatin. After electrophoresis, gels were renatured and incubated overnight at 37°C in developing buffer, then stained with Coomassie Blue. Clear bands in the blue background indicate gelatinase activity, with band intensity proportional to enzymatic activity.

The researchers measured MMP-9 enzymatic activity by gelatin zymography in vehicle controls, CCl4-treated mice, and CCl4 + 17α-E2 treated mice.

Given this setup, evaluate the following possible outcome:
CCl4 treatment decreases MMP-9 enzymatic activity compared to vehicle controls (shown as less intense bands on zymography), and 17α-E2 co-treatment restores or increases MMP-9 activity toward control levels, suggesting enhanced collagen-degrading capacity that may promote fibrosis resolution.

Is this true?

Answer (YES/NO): NO